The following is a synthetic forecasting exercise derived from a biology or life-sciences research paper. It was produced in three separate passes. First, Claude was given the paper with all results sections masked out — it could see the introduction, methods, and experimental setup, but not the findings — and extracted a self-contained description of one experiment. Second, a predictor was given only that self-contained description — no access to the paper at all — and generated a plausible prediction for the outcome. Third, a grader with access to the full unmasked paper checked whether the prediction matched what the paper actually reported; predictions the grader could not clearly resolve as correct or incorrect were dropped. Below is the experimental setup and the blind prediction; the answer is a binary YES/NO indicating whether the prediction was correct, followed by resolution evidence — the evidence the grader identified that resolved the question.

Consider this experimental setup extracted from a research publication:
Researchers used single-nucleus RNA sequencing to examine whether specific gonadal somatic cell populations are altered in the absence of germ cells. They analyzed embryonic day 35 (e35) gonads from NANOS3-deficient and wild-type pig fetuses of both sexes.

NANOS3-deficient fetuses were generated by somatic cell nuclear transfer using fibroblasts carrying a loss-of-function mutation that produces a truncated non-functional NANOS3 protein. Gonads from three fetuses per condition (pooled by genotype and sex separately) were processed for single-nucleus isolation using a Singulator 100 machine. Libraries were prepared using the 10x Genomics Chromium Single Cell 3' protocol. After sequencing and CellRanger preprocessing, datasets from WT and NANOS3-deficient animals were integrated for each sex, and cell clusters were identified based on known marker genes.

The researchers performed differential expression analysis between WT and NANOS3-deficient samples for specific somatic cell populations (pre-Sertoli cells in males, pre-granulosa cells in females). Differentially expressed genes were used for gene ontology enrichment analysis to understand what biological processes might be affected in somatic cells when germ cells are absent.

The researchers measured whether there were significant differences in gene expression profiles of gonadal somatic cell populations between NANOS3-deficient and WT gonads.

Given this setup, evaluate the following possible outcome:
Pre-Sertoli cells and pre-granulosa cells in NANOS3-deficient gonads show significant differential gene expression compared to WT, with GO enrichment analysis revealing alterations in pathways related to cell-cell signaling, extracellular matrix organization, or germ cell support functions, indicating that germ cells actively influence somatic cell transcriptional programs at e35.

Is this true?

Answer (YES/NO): NO